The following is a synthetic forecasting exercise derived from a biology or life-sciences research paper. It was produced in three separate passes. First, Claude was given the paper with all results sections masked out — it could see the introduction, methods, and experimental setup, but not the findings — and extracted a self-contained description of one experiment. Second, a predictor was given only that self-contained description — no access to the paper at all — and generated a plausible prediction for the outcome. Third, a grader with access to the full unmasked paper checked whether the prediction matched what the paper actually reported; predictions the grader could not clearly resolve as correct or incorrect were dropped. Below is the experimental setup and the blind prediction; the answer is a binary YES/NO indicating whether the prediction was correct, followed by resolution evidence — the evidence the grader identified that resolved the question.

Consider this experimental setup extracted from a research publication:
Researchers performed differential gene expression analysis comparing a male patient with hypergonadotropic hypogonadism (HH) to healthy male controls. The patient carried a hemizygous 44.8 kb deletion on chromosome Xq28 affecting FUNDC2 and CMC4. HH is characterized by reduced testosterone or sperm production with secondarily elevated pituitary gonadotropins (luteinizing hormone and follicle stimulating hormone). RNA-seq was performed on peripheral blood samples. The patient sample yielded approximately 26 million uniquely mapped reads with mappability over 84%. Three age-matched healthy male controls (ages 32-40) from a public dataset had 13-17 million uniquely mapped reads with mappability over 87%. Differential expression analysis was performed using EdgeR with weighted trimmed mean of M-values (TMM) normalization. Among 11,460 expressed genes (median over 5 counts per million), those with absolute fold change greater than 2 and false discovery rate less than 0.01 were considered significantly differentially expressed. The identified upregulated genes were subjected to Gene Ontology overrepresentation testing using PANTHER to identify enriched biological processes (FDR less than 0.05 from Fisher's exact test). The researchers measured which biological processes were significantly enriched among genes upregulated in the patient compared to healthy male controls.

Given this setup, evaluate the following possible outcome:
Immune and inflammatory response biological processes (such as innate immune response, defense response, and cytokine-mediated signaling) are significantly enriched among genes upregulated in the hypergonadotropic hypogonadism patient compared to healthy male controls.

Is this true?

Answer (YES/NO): YES